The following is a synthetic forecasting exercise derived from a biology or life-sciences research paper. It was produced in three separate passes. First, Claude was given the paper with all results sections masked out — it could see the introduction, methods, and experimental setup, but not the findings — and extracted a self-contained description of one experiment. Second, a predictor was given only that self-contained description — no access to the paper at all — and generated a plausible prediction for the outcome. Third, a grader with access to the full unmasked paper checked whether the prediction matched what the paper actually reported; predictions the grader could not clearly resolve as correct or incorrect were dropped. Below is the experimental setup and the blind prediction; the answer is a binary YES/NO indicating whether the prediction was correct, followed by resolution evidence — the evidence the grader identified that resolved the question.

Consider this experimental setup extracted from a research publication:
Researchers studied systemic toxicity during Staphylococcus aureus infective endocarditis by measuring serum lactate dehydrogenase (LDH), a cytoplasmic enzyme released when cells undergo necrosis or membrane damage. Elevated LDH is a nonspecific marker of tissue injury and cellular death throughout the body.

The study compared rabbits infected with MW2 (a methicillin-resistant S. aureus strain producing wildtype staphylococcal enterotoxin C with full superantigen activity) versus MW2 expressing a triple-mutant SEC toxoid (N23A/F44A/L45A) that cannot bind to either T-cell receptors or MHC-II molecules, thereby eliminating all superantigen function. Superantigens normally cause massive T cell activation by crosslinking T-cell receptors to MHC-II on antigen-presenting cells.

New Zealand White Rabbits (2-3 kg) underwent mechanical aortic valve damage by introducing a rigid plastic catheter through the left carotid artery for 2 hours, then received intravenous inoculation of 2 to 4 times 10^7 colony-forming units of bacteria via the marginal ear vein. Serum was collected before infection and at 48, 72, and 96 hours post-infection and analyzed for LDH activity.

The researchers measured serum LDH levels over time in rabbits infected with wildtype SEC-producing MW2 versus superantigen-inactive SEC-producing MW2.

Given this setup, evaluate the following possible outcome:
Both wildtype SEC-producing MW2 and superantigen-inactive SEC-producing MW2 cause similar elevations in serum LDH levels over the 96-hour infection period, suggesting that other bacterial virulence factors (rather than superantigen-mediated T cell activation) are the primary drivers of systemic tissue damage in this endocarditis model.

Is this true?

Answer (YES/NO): NO